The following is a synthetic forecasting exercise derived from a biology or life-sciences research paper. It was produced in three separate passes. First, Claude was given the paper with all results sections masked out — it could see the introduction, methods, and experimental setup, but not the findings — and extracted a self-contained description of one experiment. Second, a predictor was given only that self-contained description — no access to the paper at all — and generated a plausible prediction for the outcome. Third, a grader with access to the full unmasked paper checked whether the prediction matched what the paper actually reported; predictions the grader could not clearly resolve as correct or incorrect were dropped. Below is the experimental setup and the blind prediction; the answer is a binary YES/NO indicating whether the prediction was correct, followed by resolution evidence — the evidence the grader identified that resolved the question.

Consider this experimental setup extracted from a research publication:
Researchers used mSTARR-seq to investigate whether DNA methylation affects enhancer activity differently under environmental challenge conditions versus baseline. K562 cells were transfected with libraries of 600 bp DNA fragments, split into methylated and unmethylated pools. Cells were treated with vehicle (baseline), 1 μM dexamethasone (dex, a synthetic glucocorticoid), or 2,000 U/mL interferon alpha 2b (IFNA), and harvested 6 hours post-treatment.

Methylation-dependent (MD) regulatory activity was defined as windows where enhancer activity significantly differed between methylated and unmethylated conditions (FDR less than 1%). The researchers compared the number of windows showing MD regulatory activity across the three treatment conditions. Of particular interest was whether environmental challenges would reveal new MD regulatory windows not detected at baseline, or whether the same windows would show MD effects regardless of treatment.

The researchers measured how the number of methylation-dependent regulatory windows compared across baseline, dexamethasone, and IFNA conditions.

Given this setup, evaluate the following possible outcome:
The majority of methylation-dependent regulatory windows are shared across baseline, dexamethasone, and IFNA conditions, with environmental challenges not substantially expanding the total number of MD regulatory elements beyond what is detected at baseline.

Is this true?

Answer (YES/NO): NO